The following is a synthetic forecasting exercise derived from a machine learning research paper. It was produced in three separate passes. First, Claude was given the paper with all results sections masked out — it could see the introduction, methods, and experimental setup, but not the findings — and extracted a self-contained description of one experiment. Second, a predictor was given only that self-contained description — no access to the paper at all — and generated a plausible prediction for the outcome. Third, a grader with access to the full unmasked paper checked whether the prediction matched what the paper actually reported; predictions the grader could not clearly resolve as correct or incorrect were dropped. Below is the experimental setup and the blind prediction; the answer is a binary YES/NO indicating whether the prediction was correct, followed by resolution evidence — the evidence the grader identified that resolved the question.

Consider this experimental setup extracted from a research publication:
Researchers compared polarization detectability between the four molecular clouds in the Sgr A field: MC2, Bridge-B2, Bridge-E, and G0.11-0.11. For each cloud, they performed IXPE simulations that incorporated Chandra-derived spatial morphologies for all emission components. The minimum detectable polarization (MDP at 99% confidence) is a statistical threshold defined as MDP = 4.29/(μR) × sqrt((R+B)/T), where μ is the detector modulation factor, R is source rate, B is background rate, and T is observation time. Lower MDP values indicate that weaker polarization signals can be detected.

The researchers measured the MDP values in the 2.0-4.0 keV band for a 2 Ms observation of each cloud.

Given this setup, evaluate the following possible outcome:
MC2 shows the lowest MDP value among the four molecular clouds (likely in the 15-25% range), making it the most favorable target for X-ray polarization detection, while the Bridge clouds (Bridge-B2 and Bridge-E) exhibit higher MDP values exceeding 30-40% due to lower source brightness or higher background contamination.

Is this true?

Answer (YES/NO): NO